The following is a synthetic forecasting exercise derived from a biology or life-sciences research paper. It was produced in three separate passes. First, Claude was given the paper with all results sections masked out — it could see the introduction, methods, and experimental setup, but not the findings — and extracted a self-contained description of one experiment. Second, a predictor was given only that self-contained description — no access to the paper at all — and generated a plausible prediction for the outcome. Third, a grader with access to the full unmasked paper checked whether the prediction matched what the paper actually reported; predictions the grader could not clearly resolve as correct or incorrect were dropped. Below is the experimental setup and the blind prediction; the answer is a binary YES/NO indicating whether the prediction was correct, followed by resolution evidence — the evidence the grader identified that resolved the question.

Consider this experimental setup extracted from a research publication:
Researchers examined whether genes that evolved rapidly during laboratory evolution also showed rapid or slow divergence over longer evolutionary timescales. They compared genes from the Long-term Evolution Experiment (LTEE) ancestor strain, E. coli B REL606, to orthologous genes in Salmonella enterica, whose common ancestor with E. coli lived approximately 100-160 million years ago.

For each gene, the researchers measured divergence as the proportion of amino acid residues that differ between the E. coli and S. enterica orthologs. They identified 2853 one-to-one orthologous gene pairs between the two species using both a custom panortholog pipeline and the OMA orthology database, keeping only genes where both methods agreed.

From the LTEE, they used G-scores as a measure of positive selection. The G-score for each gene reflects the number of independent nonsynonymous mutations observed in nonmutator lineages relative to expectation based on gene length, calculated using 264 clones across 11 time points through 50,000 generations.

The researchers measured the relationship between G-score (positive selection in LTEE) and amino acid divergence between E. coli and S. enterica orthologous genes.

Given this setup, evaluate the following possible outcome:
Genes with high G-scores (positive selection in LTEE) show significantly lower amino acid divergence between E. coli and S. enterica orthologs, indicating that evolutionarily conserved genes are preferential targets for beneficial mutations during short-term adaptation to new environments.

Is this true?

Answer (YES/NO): YES